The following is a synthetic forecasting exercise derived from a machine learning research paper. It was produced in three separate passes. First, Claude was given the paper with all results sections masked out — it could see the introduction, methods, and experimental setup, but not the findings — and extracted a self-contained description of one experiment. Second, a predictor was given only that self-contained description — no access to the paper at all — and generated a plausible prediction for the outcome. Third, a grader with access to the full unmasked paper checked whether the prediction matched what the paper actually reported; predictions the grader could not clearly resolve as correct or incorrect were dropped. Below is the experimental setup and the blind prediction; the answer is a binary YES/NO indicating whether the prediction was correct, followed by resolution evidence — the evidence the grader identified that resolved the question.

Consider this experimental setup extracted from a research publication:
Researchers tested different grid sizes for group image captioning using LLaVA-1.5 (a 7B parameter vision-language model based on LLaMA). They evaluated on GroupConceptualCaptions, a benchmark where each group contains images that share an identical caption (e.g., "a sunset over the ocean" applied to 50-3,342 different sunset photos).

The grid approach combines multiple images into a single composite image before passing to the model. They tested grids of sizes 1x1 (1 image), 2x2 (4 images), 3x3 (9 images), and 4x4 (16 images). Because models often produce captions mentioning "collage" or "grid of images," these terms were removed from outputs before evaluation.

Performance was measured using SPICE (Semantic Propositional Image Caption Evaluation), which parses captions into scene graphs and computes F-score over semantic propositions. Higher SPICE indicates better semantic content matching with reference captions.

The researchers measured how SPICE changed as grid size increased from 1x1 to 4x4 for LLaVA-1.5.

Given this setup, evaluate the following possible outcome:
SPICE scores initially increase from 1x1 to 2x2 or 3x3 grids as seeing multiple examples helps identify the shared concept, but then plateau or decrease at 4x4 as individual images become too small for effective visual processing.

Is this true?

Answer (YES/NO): NO